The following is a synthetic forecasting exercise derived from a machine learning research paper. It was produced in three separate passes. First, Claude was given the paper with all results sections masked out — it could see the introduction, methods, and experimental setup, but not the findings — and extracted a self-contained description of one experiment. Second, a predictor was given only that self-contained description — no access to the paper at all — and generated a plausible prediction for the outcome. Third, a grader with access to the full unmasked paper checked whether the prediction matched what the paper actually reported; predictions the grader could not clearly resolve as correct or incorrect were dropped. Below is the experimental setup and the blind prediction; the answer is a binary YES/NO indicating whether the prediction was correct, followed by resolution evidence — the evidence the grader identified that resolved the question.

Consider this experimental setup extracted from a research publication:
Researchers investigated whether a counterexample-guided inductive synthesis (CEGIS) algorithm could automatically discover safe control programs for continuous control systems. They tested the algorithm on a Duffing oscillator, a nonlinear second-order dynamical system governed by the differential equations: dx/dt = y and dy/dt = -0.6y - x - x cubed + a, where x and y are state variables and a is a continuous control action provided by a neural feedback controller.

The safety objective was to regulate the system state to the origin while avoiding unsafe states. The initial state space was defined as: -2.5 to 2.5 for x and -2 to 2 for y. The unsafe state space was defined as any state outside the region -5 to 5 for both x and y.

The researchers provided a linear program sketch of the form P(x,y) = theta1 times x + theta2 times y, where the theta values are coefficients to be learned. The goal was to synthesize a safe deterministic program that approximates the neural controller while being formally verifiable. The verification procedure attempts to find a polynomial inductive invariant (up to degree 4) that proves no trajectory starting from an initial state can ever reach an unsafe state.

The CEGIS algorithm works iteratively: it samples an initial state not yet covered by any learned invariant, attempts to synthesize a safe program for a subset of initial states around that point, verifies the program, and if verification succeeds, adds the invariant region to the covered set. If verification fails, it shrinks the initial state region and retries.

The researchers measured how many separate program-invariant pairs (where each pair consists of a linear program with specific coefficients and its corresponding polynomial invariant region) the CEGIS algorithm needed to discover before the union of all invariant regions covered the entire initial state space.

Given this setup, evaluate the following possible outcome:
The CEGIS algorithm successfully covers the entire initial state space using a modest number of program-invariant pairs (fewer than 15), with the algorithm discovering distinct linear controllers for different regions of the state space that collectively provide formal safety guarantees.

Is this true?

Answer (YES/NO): YES